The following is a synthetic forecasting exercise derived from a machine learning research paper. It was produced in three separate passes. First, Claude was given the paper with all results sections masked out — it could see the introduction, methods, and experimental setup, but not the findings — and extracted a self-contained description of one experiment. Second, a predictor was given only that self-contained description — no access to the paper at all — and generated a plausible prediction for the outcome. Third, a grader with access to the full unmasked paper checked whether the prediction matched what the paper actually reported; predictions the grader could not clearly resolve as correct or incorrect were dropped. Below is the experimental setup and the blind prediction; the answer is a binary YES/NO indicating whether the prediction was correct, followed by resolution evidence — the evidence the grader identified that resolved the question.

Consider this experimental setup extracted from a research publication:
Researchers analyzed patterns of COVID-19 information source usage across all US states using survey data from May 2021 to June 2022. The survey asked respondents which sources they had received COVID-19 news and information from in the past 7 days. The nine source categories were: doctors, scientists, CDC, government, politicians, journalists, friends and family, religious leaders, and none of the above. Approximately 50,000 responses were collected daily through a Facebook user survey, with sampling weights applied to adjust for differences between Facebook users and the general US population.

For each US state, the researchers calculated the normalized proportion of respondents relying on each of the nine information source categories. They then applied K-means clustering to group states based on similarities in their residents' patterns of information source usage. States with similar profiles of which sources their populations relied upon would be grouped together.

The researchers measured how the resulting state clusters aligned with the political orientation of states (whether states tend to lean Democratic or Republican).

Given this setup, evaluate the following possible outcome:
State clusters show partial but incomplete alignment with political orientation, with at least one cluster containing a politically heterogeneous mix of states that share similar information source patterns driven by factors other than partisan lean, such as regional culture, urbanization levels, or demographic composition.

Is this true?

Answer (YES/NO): NO